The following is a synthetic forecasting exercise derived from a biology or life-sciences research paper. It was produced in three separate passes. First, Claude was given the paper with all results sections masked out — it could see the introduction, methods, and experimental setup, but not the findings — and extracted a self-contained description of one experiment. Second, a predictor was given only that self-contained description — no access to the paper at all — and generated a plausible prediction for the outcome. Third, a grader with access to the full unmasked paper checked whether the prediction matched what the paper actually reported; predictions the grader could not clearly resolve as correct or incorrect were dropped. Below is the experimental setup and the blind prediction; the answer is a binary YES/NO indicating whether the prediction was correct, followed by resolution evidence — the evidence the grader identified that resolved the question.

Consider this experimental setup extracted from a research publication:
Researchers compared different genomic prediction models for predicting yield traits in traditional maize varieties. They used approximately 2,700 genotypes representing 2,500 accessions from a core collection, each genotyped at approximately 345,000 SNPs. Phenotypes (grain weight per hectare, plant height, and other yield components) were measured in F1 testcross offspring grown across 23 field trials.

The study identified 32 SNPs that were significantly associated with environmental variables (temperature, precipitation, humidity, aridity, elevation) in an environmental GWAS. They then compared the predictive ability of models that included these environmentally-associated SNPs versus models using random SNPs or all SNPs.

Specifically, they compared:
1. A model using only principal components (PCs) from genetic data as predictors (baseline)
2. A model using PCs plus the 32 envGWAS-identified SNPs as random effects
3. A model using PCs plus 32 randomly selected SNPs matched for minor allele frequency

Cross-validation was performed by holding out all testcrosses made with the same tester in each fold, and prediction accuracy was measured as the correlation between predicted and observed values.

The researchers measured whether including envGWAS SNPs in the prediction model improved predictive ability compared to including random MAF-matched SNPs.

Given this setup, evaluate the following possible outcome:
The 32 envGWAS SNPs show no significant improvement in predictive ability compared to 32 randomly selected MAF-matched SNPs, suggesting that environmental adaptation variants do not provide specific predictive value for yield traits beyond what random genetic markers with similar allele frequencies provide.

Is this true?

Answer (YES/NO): YES